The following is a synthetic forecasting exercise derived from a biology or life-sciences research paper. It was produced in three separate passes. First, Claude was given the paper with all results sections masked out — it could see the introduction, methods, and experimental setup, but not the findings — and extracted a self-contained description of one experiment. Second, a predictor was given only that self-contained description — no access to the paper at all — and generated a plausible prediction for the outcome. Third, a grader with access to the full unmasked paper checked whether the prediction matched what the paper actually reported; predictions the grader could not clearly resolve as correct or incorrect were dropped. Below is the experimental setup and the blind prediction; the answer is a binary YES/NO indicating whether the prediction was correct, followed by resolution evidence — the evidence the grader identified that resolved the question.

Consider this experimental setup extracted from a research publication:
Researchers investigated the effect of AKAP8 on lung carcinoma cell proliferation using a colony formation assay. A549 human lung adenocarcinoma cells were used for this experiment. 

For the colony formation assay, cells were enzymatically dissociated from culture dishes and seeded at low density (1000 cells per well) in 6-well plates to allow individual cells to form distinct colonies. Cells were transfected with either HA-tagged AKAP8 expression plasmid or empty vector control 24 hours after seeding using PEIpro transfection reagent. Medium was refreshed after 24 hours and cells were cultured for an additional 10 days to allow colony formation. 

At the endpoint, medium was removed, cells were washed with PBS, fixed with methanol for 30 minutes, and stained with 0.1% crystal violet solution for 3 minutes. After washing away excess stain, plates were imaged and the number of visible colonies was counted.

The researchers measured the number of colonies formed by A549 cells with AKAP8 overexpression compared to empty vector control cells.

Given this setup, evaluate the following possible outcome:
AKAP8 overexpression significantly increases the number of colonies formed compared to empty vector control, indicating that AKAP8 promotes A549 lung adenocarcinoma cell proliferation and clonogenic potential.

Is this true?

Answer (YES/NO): YES